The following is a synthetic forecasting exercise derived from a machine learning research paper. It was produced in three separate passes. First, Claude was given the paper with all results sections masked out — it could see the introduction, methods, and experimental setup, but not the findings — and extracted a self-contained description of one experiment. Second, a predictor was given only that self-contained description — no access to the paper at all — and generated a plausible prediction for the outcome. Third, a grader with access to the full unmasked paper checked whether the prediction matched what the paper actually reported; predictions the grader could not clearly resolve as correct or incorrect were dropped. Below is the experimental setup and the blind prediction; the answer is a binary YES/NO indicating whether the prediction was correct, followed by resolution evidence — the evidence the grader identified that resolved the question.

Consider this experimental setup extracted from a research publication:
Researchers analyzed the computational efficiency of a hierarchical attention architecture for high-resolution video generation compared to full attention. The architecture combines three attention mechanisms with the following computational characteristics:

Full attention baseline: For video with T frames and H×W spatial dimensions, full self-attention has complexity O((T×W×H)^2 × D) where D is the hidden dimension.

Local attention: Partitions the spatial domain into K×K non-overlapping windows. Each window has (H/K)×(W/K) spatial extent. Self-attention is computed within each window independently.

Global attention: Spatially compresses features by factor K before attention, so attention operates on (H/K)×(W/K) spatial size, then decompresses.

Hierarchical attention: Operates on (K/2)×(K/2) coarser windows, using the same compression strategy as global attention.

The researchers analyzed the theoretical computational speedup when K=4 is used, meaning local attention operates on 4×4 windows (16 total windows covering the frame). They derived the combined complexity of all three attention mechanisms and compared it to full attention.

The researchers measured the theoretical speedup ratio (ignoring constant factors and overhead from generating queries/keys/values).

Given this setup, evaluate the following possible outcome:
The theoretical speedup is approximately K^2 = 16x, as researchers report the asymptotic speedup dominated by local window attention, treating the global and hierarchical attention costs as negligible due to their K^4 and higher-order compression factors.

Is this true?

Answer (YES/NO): NO